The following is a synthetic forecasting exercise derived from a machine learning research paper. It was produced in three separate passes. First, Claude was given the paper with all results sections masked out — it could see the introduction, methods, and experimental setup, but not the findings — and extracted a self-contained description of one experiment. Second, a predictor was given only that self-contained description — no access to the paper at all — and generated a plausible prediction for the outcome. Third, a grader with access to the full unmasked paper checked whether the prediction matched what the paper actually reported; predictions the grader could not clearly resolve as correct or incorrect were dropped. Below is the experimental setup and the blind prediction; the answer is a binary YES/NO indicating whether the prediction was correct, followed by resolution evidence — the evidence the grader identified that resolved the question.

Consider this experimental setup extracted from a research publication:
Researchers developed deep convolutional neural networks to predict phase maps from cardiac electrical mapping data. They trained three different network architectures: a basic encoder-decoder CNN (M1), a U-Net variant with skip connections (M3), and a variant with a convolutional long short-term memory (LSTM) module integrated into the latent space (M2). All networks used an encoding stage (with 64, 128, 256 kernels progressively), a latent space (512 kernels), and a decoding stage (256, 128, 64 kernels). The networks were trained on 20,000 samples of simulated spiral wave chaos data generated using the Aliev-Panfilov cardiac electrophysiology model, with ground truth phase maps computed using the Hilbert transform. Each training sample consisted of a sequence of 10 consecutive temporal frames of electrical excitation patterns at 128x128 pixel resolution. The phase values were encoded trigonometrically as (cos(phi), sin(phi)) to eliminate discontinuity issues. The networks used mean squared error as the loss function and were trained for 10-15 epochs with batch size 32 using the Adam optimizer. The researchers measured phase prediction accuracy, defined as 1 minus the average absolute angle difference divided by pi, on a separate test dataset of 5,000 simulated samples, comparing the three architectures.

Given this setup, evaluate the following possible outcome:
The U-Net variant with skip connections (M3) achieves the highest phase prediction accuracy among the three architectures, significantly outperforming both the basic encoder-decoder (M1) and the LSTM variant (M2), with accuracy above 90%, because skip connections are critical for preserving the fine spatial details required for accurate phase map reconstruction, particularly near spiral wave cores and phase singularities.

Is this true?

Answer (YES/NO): NO